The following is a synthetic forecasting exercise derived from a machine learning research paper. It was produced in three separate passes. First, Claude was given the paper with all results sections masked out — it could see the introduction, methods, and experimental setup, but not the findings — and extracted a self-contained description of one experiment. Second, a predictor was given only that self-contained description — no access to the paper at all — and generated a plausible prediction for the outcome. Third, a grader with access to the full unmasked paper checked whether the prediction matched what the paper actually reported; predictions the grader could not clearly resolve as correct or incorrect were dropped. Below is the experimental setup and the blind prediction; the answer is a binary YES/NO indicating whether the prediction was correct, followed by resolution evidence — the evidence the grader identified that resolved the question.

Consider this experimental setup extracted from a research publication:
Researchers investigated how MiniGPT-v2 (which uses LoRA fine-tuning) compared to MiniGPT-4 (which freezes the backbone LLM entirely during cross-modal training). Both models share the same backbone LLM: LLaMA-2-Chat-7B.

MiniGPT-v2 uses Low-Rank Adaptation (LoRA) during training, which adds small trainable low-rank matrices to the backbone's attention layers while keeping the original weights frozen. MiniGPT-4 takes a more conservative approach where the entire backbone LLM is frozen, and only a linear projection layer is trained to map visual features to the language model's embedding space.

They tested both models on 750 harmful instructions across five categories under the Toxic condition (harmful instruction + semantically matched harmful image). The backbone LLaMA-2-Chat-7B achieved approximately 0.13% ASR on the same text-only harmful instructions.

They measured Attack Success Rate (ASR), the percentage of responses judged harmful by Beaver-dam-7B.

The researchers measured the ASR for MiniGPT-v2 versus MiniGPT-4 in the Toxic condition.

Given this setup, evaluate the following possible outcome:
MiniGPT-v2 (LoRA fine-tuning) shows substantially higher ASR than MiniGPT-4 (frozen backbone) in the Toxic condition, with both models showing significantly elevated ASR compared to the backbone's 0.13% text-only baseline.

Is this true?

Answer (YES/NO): YES